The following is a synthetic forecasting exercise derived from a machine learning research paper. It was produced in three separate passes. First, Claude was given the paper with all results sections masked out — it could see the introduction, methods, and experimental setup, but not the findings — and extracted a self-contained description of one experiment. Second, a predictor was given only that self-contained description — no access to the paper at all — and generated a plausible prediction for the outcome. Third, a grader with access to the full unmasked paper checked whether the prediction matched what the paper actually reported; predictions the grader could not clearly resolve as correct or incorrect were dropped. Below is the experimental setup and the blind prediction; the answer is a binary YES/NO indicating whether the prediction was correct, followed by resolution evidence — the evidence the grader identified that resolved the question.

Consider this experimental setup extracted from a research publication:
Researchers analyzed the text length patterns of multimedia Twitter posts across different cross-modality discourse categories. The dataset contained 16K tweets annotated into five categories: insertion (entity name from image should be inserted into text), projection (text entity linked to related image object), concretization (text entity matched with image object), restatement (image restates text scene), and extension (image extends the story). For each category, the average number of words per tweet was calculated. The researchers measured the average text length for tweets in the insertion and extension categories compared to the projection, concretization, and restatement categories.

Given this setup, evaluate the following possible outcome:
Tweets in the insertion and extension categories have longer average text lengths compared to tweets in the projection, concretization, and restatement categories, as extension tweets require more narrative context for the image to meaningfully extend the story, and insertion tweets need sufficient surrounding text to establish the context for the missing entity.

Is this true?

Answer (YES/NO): NO